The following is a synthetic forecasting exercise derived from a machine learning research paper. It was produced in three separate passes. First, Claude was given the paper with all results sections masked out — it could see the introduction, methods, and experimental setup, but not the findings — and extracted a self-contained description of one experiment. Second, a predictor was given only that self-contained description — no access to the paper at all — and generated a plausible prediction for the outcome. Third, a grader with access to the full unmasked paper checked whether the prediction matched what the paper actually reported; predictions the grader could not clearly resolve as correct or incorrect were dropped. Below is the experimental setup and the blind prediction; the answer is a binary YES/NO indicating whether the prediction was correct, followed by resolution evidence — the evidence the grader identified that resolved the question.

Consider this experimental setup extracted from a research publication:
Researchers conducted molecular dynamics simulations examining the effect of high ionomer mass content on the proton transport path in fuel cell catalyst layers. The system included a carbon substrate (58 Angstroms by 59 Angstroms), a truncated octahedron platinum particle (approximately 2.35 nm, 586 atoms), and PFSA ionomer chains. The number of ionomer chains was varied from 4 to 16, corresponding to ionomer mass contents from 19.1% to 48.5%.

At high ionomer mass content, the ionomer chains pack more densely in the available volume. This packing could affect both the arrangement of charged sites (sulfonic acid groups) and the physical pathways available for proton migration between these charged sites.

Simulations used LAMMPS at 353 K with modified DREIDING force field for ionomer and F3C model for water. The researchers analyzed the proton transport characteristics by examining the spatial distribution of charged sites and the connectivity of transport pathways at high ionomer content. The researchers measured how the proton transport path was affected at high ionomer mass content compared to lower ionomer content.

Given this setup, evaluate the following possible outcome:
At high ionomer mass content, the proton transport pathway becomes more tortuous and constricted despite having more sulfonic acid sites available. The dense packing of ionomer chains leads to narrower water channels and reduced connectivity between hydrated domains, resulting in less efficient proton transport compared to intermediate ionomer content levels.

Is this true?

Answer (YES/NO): YES